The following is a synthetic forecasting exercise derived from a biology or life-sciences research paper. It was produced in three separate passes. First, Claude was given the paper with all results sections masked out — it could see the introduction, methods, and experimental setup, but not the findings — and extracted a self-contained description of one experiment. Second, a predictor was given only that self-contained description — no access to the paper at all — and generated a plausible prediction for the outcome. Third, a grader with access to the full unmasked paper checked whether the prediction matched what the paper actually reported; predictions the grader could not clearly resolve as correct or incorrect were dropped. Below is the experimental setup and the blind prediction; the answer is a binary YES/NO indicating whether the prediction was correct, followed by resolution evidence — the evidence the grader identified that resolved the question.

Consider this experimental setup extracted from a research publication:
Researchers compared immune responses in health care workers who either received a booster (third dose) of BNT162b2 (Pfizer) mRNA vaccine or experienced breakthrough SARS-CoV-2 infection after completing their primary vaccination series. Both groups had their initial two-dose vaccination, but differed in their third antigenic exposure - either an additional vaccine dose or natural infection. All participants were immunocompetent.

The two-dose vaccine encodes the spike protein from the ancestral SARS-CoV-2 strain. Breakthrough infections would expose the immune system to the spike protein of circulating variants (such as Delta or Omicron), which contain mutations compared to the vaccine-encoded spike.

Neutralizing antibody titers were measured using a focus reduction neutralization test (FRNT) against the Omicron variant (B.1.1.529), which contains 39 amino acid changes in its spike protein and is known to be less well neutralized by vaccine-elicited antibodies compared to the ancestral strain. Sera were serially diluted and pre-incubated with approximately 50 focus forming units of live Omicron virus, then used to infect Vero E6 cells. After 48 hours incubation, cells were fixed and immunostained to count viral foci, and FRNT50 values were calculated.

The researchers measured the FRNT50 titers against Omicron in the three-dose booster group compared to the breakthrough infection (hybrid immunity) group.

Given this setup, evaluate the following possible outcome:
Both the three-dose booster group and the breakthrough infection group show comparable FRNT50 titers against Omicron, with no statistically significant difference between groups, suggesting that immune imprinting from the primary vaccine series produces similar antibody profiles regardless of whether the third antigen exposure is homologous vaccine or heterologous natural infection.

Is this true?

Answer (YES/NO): YES